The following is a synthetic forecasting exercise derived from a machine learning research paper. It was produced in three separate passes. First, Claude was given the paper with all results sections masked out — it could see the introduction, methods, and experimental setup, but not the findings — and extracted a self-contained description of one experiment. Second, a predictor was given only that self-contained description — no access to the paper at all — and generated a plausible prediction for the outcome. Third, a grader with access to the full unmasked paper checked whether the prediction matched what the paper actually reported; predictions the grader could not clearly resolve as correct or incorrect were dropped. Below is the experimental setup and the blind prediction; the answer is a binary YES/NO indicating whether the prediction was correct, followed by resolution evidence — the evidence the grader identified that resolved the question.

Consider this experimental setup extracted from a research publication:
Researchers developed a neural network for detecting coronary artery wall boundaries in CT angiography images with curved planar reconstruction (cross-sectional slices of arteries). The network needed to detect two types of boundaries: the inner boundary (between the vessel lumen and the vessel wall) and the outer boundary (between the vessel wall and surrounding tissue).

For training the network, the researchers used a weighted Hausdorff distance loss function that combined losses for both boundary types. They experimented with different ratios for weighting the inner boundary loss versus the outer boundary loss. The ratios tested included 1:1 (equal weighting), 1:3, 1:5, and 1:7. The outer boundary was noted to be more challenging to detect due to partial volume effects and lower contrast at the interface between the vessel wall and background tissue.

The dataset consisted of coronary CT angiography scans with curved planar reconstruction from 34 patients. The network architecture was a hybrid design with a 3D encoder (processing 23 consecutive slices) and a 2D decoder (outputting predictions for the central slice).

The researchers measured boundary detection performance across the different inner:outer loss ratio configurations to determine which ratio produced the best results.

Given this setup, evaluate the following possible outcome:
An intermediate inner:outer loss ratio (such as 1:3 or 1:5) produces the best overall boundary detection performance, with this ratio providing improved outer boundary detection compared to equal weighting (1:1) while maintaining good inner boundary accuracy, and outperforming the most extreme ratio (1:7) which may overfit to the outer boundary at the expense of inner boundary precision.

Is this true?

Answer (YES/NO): YES